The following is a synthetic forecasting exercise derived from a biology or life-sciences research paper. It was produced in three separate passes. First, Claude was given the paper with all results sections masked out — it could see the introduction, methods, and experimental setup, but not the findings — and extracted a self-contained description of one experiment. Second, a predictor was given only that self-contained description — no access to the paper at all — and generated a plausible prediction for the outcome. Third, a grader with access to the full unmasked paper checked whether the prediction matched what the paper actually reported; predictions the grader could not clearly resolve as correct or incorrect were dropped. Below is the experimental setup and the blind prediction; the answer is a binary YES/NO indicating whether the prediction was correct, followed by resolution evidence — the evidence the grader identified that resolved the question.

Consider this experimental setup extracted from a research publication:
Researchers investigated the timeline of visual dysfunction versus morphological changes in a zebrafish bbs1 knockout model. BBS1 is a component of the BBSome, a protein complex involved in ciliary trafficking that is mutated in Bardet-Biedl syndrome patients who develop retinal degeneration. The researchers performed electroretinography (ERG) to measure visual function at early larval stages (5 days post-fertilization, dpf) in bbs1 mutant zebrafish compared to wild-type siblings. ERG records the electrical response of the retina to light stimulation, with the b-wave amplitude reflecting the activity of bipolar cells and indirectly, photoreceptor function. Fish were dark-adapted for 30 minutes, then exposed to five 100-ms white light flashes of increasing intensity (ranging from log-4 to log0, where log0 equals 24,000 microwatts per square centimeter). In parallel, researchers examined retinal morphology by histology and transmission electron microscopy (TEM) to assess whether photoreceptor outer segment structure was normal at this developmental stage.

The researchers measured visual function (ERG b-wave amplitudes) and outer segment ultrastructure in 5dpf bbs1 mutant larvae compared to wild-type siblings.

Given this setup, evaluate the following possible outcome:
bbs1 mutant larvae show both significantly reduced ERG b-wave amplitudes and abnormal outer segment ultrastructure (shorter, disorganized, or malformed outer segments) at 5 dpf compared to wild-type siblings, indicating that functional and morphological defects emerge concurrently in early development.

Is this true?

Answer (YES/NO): NO